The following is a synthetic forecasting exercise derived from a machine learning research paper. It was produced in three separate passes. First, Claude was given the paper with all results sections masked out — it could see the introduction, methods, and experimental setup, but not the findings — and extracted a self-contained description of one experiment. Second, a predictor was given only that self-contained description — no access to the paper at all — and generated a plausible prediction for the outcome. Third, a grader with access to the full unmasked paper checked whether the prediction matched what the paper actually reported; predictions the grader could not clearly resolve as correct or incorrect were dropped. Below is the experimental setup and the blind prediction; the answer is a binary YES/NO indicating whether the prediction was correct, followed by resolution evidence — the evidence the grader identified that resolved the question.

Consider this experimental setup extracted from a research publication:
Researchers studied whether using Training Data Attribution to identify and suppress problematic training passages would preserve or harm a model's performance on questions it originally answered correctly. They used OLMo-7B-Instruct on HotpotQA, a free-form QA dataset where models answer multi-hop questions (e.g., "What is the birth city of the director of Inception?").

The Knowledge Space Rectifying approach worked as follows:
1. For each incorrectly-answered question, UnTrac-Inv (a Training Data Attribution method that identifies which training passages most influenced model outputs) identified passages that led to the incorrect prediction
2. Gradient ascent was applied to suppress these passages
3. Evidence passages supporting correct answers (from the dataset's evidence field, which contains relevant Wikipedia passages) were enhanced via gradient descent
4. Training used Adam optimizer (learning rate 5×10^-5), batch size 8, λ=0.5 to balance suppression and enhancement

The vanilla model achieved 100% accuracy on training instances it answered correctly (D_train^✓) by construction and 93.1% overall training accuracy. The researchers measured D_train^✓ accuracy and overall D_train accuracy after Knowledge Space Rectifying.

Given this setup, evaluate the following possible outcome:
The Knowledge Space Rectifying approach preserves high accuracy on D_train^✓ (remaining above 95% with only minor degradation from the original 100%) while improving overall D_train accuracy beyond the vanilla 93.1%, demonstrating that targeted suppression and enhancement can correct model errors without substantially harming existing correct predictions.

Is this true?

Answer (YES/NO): NO